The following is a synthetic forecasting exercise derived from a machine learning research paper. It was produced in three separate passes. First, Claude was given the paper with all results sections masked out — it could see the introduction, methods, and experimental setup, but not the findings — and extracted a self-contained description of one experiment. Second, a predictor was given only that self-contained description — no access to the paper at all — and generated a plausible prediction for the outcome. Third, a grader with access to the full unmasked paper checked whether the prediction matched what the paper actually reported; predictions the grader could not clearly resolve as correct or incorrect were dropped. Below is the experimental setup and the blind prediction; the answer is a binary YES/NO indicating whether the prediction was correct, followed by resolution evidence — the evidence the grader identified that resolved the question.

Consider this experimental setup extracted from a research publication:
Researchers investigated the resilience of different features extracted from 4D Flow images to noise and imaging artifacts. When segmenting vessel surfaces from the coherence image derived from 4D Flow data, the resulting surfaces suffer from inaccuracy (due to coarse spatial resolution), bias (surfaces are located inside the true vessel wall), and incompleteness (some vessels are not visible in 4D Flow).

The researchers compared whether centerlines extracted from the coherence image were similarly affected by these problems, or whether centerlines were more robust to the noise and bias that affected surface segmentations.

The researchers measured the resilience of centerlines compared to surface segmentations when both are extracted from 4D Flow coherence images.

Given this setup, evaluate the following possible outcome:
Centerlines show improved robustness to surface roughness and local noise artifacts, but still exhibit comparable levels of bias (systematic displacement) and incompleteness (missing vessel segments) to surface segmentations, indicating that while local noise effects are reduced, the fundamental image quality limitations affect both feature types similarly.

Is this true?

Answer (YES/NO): NO